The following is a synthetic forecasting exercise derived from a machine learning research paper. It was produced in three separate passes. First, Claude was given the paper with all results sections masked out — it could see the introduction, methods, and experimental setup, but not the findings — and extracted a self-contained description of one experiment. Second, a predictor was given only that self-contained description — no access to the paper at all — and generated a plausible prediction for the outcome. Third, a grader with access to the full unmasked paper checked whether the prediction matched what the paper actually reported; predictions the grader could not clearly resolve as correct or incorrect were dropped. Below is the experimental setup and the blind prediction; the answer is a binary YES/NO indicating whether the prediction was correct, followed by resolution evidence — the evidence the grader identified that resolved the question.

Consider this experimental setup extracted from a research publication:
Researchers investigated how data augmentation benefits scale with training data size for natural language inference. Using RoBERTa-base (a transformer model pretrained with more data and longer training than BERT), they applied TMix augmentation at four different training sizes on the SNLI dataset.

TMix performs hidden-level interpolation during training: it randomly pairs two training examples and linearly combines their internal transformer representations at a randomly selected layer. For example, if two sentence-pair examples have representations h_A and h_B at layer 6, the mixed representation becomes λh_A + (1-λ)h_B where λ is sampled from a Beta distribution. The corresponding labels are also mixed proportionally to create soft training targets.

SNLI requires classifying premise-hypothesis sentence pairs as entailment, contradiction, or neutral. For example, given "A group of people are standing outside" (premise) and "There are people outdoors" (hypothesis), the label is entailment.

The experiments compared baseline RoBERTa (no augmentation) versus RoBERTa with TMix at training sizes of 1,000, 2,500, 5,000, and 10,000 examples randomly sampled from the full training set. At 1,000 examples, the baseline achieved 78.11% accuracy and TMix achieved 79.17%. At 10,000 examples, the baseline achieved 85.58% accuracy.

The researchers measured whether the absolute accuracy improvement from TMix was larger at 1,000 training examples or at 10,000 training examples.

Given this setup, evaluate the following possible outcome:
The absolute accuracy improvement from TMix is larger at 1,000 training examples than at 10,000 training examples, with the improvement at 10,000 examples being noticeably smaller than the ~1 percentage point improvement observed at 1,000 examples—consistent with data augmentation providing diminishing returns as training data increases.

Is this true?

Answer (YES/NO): YES